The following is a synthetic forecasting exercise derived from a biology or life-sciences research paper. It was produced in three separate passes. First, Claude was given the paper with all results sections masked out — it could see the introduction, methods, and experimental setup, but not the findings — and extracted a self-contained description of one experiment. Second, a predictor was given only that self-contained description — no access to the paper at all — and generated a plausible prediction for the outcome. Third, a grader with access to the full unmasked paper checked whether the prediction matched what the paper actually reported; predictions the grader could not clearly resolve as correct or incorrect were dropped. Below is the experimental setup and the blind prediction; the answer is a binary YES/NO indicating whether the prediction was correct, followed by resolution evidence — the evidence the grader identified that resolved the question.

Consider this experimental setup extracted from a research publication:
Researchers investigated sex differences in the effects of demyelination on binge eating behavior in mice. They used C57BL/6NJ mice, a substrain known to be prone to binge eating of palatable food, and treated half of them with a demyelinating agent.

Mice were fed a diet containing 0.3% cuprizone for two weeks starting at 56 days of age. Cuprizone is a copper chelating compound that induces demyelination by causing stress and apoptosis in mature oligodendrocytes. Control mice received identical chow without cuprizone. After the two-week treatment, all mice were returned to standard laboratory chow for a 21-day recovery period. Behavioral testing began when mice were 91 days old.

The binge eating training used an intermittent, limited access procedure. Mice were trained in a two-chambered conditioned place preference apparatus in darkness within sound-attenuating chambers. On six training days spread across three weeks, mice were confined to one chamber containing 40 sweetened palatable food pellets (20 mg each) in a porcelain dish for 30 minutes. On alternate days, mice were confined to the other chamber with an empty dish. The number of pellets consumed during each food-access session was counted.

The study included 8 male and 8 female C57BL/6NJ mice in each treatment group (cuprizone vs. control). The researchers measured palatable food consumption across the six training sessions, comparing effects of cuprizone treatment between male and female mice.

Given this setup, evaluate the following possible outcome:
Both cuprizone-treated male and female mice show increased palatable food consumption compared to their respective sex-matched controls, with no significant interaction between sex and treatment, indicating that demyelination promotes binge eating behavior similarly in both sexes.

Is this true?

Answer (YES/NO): NO